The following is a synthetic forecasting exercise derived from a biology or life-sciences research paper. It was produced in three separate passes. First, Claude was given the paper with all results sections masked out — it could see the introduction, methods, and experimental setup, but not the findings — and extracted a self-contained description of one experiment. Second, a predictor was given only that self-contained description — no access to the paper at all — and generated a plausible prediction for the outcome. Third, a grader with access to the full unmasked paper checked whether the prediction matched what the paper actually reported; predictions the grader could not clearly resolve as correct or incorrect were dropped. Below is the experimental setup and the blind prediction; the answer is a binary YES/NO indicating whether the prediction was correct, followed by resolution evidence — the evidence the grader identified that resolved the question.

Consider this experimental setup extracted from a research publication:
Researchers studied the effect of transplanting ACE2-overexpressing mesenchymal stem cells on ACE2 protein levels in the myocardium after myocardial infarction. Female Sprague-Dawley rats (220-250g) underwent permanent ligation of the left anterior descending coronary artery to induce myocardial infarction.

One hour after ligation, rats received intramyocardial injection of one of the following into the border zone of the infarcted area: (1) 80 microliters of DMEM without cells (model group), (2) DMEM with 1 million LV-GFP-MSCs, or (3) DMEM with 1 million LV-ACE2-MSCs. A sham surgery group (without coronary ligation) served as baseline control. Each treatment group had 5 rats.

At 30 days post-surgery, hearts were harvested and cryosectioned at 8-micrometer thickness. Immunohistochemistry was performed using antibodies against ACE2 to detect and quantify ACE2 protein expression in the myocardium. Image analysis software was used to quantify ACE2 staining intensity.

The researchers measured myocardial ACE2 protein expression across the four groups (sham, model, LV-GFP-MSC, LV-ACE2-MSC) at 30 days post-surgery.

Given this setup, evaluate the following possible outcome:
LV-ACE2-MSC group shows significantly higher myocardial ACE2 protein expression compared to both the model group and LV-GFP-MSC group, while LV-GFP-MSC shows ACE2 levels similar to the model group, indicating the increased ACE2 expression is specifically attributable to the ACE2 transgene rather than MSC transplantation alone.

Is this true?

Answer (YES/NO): YES